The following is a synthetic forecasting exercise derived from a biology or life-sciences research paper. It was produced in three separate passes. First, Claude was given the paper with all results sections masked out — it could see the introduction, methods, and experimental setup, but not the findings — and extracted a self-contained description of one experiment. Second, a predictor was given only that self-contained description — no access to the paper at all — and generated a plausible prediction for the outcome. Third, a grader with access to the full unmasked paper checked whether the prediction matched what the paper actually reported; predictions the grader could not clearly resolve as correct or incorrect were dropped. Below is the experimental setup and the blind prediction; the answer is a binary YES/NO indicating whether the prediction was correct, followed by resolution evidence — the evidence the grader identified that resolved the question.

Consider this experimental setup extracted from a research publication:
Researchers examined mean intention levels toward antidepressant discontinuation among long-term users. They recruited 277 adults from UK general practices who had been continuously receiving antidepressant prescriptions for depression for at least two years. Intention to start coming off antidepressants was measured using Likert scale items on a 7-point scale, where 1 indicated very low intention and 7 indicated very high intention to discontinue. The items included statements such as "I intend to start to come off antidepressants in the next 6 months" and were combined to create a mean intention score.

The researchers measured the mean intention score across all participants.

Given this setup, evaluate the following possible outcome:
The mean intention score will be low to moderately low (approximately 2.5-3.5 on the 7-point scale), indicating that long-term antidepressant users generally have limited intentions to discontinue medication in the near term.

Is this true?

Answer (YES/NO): NO